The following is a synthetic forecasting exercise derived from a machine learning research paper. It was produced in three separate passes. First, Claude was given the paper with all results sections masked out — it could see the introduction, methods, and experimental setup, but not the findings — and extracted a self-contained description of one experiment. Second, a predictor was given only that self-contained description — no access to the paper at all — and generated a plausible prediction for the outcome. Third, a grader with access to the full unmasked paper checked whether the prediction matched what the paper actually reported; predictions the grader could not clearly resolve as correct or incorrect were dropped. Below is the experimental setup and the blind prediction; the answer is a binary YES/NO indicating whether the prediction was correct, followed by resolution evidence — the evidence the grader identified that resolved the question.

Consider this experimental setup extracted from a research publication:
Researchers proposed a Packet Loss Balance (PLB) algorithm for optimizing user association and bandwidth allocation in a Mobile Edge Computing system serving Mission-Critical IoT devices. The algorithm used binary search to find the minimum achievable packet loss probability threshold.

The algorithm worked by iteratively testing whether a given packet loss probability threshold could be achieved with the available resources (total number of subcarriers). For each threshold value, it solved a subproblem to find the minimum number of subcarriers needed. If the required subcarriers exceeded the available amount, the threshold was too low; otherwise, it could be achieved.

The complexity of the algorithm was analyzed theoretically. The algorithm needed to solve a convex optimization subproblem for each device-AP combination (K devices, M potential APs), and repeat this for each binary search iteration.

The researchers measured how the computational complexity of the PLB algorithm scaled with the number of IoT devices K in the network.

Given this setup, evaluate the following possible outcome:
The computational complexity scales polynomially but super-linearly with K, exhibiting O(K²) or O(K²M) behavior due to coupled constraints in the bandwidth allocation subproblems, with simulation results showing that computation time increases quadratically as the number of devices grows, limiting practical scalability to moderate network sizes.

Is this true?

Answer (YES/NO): NO